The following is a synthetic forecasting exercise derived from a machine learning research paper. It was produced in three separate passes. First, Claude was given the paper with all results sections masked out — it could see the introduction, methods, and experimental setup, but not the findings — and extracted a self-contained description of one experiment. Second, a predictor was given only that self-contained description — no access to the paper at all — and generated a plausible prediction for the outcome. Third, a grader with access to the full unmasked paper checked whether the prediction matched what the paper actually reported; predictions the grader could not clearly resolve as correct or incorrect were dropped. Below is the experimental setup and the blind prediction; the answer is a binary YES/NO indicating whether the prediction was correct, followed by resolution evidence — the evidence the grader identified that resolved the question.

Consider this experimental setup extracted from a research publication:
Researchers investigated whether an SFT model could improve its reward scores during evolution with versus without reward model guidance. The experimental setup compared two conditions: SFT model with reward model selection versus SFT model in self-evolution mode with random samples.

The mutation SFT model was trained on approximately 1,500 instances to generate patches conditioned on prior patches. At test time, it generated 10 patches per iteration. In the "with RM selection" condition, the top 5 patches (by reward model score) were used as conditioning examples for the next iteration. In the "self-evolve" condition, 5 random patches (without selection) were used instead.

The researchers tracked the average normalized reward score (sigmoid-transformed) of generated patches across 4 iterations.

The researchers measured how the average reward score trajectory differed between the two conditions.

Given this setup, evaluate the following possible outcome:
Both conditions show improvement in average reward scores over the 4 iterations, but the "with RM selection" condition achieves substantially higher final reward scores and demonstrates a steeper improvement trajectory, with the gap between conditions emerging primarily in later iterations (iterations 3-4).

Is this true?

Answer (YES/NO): NO